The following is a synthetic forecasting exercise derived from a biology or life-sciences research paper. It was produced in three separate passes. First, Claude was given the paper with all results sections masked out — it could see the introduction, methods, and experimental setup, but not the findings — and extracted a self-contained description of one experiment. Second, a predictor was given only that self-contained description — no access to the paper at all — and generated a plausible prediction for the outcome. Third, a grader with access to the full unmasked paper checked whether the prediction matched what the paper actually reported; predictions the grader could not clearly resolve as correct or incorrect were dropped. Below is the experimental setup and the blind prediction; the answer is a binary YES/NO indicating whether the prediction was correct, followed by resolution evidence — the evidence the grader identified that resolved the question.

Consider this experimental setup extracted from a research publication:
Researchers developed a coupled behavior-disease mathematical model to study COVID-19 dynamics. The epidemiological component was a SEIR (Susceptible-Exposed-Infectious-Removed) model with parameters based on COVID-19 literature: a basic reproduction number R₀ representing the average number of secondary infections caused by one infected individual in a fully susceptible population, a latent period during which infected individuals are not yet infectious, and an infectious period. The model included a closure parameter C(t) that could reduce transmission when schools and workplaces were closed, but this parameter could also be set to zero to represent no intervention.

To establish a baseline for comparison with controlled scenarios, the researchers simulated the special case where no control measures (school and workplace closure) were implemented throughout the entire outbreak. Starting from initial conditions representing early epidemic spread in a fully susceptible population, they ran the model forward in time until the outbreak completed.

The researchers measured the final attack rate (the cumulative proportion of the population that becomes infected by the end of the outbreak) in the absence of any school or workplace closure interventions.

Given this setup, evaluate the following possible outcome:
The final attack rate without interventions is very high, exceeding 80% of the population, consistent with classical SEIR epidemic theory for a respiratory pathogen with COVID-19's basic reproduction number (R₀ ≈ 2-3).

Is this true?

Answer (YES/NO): NO